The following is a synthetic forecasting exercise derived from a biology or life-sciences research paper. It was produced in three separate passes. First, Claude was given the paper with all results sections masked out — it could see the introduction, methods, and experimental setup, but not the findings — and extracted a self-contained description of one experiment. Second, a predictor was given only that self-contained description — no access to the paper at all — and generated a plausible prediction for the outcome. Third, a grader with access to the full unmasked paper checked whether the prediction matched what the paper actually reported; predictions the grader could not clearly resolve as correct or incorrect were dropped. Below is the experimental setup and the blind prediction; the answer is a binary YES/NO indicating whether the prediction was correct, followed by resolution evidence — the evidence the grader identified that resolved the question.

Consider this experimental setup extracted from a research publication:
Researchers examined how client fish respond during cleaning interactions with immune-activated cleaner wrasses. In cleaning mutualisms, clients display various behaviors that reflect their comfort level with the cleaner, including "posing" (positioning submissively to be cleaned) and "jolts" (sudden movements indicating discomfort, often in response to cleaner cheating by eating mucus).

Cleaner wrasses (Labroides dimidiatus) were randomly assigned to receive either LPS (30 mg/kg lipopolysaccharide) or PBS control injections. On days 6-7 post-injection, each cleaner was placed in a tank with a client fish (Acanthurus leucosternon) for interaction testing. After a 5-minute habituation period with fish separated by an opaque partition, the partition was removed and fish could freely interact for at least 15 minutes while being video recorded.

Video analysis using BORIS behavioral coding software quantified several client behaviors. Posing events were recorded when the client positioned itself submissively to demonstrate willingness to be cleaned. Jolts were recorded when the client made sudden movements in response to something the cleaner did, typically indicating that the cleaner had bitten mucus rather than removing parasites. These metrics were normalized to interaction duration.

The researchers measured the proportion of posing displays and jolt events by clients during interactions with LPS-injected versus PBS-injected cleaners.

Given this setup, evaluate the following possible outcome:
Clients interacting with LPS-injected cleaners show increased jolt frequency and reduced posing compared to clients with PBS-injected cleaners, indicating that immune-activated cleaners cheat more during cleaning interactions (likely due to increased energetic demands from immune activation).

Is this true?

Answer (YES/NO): NO